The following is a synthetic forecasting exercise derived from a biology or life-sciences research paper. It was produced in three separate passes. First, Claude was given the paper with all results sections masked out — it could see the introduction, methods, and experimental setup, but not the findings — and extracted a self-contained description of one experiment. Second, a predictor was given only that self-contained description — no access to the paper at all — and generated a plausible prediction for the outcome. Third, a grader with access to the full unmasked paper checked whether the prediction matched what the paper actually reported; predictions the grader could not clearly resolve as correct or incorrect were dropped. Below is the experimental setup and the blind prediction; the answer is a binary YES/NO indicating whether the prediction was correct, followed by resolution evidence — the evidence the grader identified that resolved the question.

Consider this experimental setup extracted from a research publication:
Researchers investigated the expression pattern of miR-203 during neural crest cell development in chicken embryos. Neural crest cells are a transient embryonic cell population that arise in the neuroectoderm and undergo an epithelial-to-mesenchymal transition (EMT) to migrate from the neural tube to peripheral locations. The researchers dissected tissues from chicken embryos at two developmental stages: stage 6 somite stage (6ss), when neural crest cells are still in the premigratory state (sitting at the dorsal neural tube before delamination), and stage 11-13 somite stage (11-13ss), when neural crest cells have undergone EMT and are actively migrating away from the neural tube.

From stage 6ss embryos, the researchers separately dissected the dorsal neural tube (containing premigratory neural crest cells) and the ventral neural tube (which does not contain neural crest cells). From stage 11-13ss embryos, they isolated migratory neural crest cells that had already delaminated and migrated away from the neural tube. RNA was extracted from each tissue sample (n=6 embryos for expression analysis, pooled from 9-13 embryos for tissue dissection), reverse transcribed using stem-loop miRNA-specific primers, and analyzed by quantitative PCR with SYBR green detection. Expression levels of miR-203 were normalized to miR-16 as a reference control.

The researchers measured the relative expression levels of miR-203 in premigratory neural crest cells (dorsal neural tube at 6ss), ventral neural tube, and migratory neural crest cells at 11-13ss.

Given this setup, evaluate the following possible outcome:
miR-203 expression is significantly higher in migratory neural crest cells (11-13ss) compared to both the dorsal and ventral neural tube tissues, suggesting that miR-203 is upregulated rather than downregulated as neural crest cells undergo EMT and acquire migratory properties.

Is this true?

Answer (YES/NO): NO